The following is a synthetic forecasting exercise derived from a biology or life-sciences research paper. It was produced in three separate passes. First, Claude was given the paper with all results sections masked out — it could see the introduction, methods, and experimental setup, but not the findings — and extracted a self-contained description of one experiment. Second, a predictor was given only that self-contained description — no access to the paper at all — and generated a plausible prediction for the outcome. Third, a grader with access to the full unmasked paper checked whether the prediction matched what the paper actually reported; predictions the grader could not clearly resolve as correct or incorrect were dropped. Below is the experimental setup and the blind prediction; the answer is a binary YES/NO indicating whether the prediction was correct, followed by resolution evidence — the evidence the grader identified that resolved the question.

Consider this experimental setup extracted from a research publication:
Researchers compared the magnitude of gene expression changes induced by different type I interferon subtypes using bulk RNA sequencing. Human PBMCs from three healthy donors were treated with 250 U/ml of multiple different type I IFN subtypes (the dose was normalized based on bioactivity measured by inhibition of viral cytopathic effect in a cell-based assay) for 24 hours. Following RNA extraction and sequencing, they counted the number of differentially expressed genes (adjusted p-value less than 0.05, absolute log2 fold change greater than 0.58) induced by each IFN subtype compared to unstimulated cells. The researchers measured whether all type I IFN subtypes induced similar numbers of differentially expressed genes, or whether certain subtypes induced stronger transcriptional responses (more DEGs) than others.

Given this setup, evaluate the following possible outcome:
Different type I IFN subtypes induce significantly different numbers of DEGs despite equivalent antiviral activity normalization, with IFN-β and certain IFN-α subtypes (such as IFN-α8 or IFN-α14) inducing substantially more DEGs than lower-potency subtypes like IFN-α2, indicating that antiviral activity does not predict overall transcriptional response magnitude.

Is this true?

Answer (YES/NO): NO